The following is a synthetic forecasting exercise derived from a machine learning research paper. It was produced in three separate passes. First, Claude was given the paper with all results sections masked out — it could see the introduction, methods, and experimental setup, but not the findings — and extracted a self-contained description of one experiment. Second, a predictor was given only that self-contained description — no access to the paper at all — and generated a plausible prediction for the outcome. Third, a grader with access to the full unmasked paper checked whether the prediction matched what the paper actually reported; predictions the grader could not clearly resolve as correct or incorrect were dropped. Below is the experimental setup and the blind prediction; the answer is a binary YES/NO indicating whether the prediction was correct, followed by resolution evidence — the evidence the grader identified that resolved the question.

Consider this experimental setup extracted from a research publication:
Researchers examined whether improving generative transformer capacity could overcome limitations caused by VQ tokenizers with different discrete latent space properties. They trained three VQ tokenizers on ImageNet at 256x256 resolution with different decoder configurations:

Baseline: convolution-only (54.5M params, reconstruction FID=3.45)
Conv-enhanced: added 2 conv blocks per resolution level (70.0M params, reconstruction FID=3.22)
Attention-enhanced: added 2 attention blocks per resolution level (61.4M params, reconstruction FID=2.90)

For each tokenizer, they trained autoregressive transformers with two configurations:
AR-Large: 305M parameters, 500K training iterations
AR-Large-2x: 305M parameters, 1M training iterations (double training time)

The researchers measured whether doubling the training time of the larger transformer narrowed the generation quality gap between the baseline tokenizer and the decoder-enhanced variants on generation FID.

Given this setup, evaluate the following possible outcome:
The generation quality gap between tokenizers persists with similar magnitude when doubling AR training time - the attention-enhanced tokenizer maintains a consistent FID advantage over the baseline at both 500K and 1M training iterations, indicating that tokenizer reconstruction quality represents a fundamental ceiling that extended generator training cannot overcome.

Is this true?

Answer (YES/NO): NO